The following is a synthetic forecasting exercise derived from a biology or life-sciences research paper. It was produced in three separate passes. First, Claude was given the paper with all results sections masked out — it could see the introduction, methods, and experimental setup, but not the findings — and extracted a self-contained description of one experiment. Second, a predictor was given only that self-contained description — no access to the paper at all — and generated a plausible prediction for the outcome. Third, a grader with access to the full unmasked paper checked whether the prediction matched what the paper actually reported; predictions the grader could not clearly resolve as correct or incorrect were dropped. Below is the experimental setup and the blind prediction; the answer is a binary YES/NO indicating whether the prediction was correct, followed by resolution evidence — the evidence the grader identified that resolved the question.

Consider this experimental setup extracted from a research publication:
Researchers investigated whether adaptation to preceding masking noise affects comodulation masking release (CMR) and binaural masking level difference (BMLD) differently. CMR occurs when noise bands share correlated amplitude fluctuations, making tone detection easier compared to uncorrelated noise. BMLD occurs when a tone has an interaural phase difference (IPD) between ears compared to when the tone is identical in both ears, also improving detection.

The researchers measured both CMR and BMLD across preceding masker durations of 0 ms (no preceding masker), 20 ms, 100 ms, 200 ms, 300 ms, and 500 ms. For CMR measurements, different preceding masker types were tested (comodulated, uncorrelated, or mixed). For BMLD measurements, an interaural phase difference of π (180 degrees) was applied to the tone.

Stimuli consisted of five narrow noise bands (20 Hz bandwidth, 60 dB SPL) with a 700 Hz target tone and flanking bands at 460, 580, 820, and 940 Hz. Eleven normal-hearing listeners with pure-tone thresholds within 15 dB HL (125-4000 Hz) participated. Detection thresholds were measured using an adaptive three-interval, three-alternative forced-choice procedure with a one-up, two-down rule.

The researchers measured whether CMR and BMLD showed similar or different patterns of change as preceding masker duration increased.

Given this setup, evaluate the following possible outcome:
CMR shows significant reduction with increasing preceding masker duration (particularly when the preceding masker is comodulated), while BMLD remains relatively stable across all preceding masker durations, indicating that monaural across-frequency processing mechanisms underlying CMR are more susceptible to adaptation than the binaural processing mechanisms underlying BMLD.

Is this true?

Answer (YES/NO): NO